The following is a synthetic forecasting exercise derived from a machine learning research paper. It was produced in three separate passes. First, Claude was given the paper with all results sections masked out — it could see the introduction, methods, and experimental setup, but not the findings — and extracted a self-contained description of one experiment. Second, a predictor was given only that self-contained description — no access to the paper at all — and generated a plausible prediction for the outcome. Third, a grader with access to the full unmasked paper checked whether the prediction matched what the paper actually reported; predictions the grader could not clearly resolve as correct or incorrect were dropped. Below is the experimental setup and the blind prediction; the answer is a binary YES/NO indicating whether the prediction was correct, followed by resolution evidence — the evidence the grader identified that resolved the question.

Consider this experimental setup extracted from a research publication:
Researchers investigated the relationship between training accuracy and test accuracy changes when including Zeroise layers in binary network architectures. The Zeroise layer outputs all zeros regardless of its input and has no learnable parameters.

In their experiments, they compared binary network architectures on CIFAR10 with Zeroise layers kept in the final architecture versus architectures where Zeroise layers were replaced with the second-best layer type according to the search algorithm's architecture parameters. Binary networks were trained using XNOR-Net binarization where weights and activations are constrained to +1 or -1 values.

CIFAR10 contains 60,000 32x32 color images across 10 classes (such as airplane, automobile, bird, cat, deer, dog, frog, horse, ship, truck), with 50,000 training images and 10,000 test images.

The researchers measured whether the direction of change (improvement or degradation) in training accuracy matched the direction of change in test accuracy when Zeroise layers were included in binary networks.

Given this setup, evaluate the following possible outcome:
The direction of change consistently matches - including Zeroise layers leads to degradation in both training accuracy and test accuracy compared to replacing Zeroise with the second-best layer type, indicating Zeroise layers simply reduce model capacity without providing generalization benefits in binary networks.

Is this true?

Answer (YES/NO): NO